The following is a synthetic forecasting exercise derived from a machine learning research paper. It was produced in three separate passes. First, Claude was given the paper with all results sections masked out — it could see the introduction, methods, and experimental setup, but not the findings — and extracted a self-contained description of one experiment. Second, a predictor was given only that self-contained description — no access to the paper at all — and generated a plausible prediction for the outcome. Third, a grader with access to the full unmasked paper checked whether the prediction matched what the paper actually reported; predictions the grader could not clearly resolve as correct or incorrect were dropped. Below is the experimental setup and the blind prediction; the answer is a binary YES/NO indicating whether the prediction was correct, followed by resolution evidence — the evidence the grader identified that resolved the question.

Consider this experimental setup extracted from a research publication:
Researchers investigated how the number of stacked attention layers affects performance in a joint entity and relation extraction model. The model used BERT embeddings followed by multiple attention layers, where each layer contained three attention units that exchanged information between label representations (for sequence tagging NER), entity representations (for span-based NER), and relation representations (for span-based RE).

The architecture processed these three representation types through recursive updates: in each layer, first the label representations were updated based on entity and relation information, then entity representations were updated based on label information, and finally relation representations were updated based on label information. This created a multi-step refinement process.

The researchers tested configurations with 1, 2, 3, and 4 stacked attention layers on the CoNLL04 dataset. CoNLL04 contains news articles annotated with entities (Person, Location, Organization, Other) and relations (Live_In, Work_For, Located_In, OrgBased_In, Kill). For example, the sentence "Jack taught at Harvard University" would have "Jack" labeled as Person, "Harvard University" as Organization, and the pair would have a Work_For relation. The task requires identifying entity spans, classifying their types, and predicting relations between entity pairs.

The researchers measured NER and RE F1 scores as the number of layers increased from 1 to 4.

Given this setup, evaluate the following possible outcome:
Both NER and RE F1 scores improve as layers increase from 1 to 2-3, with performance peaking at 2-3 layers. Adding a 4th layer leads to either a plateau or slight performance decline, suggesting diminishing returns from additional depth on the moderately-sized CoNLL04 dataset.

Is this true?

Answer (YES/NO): NO